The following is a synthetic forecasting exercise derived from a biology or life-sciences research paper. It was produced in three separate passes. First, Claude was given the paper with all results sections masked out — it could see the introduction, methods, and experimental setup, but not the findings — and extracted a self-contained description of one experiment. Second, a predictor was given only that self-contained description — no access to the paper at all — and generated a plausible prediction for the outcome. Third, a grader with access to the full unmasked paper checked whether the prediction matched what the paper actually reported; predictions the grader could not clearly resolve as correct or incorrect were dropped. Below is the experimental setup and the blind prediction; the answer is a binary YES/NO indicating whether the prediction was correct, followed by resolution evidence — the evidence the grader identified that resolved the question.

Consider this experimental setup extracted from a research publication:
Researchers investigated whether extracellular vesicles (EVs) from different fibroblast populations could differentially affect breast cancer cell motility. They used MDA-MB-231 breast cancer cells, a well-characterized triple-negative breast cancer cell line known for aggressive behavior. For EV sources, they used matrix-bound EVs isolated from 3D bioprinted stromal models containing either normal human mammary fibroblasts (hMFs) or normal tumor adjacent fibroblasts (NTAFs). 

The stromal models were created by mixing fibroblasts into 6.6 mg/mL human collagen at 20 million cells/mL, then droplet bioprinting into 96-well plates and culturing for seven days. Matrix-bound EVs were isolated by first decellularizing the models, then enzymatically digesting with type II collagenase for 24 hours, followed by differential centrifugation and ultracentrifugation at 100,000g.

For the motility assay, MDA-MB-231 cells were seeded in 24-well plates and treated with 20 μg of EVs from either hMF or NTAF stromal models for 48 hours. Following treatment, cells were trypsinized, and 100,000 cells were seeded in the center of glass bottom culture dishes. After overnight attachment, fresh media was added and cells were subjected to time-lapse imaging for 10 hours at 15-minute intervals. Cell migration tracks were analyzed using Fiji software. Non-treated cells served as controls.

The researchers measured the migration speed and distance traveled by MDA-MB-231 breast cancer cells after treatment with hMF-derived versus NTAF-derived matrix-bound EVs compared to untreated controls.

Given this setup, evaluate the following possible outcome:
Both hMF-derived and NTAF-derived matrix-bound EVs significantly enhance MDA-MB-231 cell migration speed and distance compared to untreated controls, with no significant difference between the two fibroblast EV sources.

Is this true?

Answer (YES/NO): NO